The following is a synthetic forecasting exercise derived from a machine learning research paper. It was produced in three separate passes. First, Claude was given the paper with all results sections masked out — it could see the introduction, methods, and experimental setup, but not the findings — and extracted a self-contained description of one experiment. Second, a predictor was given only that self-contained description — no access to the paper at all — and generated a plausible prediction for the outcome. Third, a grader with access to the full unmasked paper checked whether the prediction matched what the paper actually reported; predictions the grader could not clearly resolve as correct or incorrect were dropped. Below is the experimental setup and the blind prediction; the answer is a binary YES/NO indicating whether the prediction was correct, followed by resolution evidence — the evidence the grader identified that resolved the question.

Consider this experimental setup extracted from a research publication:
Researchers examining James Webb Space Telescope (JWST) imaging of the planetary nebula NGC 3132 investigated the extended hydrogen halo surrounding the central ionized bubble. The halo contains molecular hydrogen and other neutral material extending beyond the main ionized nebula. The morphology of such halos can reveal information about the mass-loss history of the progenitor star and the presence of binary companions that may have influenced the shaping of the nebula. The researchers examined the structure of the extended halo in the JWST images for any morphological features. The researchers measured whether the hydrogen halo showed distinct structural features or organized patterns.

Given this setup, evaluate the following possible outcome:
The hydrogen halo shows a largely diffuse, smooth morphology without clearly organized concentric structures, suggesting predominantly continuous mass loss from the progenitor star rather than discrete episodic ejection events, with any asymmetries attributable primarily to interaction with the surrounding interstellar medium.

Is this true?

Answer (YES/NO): NO